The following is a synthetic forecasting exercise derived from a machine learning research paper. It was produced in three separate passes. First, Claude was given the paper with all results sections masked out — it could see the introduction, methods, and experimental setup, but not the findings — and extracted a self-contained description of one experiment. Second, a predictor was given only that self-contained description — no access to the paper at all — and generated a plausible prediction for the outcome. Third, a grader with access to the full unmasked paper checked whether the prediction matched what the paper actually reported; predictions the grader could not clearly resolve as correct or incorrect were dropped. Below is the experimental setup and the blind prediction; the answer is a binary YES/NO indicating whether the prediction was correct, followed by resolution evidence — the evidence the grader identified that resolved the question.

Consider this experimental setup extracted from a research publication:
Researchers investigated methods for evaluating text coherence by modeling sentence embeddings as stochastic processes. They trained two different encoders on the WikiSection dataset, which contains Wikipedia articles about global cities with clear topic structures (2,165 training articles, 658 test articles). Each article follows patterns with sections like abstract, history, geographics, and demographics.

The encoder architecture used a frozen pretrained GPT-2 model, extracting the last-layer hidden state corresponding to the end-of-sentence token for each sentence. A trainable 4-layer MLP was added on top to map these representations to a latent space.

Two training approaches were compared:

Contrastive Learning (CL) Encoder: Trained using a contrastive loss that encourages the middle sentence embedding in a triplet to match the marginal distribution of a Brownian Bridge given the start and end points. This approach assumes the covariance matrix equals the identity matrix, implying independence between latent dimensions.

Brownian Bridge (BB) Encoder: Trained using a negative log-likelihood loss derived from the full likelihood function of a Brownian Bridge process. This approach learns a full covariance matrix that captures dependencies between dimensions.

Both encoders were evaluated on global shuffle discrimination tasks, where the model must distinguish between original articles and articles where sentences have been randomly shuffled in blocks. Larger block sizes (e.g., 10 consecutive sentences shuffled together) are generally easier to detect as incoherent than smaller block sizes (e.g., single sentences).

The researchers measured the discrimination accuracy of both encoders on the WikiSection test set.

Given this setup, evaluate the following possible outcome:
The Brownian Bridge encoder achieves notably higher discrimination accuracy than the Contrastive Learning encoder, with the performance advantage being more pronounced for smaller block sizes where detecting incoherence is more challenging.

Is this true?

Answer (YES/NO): NO